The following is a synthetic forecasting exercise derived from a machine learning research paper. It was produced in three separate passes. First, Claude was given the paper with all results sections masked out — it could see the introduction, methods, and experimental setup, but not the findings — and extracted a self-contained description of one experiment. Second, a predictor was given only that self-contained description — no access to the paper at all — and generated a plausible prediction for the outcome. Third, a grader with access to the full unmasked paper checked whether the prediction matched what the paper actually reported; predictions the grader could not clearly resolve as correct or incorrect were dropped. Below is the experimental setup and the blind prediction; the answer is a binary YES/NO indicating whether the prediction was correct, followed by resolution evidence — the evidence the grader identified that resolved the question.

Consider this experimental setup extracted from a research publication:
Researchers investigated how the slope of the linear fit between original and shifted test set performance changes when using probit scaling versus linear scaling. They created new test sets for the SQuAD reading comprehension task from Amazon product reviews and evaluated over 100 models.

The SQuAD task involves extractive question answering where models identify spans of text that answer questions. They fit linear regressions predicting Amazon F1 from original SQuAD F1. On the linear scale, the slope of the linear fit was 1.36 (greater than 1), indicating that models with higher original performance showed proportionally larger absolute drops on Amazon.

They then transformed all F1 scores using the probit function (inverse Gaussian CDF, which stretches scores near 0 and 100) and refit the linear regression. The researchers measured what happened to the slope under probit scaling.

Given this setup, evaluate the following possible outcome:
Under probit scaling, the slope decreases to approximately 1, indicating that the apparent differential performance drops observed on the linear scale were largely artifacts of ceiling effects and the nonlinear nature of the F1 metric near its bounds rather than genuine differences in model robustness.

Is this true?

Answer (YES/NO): YES